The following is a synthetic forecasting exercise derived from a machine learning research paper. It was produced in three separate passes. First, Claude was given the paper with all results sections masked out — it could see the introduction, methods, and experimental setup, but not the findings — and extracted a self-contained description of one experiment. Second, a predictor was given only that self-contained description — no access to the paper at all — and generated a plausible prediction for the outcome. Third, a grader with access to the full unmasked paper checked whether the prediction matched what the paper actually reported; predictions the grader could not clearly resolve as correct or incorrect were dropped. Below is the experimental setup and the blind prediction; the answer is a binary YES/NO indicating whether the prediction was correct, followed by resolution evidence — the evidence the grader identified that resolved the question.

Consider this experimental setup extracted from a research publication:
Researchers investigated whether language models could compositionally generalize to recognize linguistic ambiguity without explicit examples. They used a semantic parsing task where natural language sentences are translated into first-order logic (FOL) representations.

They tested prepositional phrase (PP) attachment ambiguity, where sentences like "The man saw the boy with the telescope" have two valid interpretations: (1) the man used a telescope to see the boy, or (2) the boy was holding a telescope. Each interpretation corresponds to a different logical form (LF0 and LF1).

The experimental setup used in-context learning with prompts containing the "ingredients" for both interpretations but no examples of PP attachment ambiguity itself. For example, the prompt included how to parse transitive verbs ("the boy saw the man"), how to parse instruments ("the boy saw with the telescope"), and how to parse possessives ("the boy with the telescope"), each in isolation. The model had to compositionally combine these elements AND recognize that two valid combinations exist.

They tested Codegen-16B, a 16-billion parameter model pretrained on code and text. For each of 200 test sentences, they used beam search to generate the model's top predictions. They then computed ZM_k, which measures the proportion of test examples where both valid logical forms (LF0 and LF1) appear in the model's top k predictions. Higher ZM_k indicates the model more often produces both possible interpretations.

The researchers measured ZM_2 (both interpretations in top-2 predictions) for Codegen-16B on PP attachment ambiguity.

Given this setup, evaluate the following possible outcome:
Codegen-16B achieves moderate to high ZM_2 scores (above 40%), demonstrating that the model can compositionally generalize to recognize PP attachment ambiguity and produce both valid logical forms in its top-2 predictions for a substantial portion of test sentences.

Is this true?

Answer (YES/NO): NO